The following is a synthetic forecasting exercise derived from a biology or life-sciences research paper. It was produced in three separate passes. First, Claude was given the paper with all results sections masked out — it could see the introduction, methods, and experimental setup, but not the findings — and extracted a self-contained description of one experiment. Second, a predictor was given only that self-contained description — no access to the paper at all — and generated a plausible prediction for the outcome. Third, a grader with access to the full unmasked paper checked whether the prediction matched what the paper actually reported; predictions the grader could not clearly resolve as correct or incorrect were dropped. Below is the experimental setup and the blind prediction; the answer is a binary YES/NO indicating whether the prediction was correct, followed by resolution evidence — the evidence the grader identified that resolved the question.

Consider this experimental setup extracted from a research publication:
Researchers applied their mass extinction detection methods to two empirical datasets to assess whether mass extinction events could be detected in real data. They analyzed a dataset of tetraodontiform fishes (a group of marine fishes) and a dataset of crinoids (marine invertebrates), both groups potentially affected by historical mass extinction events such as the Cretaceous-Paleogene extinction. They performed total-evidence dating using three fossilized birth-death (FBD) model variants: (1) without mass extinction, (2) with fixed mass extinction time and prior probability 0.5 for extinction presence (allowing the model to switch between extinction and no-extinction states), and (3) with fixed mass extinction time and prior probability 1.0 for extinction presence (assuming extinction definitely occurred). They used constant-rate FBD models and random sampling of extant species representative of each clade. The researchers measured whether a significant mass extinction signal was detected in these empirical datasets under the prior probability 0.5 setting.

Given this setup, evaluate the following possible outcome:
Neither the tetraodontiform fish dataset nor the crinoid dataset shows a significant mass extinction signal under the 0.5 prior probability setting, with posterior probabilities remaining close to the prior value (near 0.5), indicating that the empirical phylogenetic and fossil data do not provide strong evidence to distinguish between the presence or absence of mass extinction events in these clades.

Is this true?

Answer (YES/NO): YES